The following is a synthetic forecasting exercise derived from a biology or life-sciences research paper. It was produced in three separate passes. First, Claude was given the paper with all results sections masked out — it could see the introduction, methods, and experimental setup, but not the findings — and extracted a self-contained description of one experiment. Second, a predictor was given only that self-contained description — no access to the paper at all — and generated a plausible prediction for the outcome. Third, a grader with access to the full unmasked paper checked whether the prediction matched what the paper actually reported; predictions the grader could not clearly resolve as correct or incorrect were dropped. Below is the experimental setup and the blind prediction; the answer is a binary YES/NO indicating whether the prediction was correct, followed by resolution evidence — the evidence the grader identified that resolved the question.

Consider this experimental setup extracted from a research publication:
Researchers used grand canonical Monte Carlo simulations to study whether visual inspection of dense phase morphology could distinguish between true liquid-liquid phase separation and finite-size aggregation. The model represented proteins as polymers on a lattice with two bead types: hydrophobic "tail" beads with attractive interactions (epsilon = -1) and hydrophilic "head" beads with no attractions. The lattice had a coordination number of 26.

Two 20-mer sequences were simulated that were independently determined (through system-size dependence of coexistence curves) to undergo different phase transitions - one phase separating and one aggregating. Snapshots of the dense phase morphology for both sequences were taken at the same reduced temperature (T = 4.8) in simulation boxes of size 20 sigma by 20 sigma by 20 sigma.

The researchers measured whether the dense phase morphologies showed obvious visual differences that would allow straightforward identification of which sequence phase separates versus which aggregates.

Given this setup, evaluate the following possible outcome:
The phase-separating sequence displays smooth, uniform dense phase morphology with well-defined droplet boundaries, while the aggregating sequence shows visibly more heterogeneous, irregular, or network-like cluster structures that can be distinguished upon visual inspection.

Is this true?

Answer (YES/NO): NO